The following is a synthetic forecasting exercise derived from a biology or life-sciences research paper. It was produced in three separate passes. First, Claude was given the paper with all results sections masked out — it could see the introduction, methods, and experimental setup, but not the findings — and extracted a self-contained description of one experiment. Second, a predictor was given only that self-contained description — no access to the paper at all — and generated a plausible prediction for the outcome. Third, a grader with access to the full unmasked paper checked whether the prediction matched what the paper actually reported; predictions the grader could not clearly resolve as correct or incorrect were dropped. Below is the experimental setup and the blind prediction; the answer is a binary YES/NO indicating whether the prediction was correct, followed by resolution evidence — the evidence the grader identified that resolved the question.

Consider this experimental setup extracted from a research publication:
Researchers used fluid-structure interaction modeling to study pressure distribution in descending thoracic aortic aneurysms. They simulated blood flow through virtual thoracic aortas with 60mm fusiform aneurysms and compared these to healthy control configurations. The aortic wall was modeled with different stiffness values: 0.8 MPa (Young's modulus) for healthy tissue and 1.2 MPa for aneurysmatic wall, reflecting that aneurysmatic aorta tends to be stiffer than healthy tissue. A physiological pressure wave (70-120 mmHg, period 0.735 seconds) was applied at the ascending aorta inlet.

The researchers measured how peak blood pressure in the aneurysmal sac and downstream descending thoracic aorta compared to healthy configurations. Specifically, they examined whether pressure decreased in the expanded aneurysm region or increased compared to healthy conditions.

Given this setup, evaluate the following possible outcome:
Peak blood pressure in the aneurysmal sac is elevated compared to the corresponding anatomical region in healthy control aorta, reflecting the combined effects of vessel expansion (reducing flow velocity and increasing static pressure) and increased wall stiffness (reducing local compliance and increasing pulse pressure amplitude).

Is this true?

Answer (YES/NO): YES